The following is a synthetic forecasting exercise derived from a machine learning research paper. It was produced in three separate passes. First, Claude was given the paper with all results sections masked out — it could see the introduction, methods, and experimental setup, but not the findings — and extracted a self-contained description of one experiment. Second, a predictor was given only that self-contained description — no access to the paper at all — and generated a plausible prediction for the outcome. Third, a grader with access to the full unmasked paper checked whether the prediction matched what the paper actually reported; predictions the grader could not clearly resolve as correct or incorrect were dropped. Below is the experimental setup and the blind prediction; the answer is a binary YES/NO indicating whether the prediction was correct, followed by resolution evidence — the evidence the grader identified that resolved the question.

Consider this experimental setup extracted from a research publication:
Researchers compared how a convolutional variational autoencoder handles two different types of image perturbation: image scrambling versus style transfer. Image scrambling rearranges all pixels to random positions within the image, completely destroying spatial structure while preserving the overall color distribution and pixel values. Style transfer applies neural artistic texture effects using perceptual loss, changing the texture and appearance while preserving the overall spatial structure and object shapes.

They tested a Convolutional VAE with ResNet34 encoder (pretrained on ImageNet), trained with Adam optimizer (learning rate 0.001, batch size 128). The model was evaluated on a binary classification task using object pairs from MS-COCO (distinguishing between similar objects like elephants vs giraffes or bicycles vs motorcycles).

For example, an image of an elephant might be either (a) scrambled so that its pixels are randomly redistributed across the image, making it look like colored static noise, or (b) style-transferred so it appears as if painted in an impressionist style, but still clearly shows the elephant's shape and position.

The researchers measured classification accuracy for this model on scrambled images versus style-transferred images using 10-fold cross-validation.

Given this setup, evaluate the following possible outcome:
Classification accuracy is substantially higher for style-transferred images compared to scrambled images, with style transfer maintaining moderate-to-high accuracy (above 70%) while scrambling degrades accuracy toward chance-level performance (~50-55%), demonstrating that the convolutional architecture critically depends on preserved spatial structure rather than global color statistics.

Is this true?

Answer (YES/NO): NO